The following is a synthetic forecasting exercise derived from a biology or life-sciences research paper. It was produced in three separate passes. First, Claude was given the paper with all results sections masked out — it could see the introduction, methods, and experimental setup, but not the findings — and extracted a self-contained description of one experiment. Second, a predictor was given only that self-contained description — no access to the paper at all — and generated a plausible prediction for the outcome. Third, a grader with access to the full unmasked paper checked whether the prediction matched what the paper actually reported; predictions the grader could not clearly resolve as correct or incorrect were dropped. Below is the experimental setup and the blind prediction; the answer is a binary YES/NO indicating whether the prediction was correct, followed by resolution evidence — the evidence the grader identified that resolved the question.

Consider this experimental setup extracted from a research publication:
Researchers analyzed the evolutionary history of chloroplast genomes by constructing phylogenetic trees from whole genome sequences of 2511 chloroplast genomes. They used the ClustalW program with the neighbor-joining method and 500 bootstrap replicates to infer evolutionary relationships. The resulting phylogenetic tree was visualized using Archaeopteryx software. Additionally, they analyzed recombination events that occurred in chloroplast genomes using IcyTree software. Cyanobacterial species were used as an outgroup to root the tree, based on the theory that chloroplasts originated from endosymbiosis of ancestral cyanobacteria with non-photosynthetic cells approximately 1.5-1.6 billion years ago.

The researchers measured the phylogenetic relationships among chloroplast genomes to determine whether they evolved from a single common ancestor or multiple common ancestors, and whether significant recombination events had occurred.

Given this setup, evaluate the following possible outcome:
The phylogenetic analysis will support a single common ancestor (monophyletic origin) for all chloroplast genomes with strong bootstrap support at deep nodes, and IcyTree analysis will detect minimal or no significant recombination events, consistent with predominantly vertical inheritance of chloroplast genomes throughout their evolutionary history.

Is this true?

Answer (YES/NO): NO